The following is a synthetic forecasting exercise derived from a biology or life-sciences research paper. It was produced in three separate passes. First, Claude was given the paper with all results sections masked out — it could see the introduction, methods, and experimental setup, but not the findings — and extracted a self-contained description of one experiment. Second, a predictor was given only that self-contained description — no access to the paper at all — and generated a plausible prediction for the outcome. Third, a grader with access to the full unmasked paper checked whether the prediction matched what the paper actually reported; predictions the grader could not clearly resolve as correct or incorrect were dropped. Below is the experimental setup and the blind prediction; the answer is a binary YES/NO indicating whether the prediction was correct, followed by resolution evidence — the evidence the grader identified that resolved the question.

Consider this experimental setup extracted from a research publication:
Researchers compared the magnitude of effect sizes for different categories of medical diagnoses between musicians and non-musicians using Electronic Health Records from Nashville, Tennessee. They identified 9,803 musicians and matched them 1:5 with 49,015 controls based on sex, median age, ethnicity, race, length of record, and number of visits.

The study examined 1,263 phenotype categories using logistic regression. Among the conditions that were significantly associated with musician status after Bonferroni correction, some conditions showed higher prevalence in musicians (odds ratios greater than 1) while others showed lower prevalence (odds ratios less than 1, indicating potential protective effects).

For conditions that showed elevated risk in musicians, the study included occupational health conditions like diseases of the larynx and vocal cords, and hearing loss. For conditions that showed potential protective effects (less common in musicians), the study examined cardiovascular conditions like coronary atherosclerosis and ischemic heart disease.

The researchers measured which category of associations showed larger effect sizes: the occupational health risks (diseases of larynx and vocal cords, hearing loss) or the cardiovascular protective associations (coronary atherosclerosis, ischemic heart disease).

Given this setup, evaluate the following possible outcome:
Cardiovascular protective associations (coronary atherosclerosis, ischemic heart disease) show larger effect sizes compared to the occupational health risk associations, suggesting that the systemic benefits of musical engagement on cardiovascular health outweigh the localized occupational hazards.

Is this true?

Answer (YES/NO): NO